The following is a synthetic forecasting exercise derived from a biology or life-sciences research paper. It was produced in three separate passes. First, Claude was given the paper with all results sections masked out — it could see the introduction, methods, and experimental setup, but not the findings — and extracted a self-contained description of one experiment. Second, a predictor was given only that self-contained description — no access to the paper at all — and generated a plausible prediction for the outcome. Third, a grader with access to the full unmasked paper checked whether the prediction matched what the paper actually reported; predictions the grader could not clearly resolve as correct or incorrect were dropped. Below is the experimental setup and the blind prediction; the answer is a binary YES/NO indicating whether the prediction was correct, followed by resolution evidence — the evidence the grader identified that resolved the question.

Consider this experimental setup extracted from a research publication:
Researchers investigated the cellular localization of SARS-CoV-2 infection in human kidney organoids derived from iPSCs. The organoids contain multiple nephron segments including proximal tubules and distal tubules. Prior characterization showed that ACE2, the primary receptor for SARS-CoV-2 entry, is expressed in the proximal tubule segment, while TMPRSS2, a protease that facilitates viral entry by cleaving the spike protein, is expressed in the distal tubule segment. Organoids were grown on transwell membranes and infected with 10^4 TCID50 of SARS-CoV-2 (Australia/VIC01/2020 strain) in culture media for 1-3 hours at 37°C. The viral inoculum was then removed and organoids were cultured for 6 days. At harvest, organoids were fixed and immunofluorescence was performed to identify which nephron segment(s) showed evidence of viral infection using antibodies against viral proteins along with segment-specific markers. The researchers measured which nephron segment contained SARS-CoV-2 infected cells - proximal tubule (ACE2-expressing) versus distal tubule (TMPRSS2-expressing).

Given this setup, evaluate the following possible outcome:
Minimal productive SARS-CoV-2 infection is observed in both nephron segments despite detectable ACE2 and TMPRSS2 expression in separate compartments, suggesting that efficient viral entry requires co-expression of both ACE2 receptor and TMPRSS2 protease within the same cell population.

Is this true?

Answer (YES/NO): NO